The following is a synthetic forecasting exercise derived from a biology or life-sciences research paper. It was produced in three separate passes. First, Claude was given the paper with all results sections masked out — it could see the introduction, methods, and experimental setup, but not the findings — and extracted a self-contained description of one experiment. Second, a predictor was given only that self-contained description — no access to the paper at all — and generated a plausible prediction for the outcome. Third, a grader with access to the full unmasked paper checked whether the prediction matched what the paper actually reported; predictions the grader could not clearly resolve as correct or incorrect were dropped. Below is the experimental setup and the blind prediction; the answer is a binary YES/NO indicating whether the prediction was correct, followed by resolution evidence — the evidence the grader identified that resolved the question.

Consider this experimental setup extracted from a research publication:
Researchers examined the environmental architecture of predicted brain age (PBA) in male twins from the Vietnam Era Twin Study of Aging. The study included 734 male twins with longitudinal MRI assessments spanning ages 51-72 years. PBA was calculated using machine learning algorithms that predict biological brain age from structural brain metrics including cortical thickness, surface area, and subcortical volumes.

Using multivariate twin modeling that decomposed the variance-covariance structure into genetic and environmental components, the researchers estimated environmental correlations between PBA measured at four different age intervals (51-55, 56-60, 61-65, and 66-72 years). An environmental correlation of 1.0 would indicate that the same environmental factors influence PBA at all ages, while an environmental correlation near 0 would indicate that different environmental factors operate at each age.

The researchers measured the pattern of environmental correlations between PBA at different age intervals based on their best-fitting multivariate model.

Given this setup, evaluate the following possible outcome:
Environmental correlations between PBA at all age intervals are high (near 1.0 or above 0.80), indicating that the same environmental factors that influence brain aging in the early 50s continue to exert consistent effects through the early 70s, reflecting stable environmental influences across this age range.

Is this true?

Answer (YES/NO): NO